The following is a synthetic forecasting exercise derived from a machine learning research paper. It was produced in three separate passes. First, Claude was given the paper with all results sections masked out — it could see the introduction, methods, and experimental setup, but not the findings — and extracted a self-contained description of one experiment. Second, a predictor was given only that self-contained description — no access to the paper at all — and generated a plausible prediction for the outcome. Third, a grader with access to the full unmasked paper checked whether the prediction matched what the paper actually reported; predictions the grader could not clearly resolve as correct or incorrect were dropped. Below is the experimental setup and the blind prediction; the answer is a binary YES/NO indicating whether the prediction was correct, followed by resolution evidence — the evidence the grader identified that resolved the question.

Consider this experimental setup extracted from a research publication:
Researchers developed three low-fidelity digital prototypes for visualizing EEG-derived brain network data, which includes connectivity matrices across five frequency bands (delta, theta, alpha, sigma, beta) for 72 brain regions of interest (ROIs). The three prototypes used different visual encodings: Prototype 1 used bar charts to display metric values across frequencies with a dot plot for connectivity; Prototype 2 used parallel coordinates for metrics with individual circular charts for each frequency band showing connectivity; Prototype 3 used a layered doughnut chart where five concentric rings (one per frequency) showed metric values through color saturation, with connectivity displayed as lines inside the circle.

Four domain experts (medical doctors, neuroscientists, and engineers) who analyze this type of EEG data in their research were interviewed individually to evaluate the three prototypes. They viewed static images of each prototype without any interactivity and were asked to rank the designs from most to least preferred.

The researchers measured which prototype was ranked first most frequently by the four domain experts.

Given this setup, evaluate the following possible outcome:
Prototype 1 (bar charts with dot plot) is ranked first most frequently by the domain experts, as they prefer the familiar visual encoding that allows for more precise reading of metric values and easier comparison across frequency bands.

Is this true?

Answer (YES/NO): NO